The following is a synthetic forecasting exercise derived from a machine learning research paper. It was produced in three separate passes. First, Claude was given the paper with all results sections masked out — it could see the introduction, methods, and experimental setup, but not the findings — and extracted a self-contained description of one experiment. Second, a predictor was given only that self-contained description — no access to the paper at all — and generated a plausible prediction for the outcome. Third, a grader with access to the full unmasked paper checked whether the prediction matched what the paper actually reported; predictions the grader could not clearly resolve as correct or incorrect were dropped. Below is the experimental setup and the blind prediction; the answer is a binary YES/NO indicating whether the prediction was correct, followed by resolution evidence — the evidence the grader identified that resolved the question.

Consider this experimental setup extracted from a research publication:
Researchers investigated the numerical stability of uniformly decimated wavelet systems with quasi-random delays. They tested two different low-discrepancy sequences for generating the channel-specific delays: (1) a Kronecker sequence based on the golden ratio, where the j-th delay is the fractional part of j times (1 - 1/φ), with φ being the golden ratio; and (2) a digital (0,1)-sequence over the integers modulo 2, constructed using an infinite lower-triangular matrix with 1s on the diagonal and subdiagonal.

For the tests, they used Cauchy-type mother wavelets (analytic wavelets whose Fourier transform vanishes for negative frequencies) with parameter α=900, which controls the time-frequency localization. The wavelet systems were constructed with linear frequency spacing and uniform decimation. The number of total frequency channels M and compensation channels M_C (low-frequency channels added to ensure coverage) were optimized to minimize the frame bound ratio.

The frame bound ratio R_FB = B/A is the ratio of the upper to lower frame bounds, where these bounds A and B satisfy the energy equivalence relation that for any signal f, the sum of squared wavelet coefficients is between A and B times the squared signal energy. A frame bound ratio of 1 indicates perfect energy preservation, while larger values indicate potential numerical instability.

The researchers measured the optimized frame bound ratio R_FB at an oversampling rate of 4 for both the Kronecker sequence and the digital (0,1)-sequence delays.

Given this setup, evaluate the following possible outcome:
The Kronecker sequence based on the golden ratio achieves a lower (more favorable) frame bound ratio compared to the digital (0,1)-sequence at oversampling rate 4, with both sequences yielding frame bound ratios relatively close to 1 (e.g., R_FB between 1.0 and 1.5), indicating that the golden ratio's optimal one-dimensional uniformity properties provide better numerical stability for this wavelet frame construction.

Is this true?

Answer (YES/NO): NO